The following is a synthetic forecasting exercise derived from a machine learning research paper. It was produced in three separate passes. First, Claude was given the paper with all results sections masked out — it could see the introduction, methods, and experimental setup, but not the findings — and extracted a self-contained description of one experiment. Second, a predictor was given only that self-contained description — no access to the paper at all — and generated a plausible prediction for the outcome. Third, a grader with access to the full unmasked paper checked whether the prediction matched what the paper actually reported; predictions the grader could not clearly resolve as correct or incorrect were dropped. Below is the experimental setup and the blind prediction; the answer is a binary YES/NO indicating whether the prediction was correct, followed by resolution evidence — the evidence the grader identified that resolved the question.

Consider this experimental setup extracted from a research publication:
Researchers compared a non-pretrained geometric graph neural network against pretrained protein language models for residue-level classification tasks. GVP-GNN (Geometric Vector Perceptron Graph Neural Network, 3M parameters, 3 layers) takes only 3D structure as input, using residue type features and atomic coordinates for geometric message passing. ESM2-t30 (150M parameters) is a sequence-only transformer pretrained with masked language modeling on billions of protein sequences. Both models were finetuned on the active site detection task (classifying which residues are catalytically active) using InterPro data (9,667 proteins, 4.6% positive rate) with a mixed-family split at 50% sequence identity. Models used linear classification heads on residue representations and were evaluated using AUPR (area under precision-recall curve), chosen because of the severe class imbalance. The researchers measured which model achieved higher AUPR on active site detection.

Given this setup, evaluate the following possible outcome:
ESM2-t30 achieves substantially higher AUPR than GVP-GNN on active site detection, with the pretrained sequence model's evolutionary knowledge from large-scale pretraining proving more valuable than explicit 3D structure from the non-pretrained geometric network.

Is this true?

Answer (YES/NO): YES